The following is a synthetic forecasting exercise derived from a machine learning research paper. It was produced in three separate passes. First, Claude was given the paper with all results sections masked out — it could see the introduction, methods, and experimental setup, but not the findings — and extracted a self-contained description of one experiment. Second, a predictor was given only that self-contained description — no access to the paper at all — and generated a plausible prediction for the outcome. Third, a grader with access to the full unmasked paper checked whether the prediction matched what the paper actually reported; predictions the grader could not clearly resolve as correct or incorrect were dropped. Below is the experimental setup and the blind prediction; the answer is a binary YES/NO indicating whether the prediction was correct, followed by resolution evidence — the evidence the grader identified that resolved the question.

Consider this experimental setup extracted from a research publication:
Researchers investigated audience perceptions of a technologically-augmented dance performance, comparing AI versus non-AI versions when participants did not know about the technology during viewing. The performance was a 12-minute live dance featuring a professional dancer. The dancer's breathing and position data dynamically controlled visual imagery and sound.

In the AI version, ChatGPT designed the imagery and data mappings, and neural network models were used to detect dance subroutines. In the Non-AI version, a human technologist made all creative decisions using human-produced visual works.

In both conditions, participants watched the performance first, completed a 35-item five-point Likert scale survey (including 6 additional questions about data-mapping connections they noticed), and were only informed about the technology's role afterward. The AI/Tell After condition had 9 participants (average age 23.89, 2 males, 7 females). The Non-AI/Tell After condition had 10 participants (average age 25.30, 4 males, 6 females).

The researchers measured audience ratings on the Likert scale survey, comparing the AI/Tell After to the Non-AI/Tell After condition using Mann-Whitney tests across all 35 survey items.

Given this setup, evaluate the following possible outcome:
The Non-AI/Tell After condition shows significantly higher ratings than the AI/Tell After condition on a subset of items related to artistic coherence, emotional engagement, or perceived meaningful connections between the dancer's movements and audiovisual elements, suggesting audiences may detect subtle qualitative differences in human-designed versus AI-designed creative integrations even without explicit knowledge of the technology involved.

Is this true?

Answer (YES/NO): YES